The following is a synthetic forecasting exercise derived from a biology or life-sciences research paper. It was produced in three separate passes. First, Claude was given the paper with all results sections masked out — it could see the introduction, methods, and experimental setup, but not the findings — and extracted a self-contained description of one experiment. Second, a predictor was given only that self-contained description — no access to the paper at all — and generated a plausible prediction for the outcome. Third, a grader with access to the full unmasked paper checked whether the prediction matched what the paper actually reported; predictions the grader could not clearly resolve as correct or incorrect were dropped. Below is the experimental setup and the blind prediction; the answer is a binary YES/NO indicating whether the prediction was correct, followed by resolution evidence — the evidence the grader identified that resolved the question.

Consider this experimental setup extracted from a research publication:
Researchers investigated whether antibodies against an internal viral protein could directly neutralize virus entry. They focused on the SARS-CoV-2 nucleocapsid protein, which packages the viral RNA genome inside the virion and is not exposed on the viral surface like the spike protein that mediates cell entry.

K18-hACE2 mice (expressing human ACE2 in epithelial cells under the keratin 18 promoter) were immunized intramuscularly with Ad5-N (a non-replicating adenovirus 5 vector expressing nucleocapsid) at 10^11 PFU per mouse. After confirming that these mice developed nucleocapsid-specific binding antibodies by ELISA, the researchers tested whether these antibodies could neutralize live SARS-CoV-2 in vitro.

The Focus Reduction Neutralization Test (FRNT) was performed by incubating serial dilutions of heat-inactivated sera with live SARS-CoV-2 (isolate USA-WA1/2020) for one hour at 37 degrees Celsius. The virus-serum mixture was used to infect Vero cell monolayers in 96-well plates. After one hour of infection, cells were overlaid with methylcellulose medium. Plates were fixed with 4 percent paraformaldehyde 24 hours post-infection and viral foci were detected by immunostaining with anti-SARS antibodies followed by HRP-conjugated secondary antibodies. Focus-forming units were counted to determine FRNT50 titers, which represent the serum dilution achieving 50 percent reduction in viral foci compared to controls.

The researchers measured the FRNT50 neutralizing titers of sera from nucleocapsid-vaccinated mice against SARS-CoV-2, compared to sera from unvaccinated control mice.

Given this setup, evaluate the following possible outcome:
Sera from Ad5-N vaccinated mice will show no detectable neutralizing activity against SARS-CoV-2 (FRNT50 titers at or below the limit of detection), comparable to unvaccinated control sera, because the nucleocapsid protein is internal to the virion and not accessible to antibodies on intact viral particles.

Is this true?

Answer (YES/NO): YES